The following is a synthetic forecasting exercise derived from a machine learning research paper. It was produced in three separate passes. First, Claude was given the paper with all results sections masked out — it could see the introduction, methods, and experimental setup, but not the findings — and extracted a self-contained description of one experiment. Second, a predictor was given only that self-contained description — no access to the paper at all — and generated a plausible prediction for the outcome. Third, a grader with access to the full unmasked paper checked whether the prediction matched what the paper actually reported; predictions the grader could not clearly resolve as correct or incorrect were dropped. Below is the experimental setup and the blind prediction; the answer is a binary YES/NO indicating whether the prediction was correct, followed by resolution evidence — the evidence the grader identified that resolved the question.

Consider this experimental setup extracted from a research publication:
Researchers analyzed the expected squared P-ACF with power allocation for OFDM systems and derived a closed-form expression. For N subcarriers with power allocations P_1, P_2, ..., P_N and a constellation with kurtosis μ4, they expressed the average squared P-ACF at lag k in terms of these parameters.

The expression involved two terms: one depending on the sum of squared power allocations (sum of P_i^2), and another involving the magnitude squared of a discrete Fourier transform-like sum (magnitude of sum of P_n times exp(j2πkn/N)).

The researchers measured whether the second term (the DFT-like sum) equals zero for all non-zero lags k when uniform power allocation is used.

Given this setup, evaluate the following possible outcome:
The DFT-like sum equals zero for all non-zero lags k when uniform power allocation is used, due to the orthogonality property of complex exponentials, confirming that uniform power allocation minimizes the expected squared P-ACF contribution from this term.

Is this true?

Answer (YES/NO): YES